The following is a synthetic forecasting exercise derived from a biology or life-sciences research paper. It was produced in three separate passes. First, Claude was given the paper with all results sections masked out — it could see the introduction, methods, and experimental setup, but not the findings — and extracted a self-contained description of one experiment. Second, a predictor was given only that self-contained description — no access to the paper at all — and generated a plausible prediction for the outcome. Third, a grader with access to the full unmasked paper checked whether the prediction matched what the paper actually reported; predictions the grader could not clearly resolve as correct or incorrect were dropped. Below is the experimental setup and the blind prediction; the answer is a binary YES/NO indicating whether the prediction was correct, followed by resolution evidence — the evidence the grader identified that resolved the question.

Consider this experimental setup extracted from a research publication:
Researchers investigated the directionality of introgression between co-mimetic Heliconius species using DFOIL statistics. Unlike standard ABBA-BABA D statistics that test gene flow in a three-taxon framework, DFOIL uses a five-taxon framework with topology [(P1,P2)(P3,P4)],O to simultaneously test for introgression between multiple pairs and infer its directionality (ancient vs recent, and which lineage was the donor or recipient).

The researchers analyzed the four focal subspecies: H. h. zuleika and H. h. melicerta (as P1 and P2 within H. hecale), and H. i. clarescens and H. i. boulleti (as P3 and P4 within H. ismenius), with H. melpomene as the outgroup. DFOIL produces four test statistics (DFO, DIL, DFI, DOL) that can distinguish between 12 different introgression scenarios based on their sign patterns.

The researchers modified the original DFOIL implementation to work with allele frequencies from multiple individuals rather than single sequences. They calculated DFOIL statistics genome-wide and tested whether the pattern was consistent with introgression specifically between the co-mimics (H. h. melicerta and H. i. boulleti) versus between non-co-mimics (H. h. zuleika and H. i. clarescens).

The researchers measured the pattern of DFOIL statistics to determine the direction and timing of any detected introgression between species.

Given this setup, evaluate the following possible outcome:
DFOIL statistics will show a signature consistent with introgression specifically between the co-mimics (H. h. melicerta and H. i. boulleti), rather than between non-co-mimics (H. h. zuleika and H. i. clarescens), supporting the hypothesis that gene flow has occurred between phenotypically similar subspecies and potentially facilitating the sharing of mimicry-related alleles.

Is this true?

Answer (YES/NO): YES